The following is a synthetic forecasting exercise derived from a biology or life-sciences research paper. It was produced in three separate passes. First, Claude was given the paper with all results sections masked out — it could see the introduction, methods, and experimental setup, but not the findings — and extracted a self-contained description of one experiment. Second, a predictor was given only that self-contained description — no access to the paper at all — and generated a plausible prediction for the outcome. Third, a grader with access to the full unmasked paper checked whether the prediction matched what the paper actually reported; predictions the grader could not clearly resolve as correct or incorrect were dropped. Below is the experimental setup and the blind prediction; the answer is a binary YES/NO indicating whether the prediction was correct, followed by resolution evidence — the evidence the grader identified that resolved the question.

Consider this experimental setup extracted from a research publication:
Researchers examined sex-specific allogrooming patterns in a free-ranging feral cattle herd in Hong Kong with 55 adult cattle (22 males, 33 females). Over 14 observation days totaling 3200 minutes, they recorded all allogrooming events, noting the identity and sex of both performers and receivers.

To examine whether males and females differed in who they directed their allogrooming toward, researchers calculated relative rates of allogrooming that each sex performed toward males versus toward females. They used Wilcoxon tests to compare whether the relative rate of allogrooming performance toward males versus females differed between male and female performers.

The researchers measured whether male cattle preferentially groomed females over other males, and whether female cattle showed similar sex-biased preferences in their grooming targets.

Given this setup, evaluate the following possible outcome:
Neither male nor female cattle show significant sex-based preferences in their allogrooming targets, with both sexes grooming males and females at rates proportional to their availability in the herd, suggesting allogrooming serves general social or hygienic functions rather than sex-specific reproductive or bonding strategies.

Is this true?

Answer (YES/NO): NO